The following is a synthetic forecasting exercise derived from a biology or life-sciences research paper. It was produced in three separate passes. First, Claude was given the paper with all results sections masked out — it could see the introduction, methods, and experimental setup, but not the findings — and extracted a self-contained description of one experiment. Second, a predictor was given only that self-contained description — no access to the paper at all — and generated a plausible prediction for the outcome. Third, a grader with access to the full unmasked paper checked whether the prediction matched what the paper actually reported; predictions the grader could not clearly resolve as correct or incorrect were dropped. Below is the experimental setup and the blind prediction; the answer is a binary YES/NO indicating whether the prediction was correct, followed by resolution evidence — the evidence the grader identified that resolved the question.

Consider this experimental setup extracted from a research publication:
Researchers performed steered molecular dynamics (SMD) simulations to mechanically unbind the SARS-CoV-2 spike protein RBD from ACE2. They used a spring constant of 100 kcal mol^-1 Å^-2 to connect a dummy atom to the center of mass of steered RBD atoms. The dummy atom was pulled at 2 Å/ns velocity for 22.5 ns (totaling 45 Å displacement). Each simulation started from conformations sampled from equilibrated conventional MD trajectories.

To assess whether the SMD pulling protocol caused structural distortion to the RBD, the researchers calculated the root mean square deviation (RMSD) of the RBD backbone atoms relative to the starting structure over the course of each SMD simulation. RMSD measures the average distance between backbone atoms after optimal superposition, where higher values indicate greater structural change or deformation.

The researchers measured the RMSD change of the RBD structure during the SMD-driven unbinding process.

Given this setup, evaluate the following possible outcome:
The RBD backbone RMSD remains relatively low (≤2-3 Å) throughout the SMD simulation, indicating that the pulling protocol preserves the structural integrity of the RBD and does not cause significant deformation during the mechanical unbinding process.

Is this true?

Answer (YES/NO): YES